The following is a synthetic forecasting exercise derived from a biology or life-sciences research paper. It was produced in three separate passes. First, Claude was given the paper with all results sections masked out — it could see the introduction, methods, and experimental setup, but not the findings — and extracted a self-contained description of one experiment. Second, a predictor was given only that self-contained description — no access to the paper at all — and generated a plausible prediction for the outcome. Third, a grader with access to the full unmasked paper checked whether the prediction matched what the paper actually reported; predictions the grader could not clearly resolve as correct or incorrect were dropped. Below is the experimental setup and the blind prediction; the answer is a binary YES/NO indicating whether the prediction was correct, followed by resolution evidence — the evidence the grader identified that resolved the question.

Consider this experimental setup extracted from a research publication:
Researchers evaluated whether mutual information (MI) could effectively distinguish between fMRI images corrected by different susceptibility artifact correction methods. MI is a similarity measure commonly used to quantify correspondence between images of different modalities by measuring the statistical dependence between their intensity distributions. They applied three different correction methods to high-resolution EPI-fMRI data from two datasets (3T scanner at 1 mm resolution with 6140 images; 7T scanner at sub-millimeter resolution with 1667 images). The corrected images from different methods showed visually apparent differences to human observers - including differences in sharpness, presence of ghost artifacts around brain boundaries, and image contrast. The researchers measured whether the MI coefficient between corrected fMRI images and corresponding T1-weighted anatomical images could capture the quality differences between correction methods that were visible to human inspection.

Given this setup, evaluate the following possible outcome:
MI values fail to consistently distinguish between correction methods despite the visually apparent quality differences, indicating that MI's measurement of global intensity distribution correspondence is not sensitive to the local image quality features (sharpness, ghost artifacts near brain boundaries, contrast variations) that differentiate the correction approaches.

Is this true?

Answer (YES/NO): YES